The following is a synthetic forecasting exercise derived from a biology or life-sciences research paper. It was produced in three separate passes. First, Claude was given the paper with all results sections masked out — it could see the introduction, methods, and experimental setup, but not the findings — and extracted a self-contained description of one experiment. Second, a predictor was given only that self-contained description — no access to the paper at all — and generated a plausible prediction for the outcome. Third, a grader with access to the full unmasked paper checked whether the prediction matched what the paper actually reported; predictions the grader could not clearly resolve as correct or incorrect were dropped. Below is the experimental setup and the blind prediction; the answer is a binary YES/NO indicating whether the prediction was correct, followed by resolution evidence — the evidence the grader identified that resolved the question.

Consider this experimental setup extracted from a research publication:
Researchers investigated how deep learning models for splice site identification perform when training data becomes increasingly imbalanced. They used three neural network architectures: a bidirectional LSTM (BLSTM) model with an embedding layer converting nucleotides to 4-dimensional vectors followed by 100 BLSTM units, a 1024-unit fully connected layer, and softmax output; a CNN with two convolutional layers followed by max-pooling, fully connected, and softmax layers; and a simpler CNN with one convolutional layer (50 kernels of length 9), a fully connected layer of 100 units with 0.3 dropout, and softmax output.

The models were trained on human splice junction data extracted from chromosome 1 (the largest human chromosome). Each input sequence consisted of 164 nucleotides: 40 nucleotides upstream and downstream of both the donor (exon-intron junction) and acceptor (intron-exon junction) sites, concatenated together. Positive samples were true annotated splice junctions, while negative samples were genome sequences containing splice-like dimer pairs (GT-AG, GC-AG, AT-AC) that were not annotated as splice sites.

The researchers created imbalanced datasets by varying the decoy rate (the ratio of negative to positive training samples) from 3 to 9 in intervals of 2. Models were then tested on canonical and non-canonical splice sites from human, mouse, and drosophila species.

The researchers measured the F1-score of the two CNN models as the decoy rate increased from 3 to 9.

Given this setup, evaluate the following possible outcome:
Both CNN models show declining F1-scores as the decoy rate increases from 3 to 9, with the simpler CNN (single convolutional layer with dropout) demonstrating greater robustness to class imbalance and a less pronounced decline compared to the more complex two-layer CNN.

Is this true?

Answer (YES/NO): YES